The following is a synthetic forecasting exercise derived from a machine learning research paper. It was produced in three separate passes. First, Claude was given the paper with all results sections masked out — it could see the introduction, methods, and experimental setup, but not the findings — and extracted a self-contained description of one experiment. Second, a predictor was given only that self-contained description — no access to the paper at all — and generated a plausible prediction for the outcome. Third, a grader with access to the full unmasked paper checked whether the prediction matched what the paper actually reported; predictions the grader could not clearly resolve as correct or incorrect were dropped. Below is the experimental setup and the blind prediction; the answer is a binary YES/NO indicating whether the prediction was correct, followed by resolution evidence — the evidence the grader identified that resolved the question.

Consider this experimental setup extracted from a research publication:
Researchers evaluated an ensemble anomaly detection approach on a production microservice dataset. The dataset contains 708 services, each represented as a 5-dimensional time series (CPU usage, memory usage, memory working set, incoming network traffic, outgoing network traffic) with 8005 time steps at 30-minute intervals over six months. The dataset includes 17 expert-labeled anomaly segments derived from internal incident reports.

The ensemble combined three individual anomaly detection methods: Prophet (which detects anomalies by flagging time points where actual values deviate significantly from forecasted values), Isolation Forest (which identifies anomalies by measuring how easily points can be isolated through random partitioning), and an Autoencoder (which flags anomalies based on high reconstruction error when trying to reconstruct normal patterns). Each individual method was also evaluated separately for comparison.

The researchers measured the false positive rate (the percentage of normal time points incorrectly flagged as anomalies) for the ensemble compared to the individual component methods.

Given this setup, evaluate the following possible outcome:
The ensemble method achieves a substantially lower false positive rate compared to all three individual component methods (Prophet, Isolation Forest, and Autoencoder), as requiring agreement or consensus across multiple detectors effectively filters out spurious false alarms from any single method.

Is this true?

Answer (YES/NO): YES